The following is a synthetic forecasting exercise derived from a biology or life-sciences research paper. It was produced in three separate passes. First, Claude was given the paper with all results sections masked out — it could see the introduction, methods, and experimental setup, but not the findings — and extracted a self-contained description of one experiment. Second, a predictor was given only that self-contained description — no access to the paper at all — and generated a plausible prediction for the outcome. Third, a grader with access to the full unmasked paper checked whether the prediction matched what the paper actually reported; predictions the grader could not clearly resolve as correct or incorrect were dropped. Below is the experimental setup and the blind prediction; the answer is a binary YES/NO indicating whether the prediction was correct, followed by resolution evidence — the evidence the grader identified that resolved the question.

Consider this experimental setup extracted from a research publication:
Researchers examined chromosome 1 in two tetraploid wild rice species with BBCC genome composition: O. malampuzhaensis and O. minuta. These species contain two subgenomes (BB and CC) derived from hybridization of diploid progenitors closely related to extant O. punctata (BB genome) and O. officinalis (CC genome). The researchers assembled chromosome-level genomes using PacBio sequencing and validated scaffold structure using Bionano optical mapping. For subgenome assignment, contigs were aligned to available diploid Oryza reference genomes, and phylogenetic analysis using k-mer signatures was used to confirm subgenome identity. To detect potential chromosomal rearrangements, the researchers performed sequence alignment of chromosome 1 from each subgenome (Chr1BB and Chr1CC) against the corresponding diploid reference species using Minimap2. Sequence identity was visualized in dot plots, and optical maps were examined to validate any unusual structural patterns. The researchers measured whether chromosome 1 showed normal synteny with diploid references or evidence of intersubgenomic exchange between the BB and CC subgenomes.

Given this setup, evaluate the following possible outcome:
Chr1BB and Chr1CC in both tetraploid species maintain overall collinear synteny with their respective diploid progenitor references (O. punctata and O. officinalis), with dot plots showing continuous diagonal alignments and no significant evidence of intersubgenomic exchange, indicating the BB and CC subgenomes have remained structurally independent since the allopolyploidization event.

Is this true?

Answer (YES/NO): NO